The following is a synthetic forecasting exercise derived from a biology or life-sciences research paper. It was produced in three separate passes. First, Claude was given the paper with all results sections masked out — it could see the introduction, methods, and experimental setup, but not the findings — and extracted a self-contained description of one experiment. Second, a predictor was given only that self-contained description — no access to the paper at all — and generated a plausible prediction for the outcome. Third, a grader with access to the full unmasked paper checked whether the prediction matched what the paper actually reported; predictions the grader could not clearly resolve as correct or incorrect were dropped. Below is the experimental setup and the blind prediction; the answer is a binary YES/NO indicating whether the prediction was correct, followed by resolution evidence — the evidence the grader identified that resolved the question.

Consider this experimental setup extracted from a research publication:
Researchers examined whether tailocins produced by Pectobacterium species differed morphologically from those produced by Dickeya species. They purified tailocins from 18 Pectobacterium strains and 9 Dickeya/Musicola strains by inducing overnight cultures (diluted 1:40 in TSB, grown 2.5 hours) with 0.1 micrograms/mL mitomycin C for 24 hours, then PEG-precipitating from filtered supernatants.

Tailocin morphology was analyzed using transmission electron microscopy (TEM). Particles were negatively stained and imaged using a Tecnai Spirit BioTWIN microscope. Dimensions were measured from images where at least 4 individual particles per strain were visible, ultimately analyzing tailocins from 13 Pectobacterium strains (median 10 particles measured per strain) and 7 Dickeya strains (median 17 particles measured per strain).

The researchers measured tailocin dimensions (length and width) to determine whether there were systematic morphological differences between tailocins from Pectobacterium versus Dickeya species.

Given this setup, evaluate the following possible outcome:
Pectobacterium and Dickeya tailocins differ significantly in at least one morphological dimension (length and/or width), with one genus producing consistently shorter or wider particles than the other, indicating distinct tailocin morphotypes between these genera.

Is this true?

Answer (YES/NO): NO